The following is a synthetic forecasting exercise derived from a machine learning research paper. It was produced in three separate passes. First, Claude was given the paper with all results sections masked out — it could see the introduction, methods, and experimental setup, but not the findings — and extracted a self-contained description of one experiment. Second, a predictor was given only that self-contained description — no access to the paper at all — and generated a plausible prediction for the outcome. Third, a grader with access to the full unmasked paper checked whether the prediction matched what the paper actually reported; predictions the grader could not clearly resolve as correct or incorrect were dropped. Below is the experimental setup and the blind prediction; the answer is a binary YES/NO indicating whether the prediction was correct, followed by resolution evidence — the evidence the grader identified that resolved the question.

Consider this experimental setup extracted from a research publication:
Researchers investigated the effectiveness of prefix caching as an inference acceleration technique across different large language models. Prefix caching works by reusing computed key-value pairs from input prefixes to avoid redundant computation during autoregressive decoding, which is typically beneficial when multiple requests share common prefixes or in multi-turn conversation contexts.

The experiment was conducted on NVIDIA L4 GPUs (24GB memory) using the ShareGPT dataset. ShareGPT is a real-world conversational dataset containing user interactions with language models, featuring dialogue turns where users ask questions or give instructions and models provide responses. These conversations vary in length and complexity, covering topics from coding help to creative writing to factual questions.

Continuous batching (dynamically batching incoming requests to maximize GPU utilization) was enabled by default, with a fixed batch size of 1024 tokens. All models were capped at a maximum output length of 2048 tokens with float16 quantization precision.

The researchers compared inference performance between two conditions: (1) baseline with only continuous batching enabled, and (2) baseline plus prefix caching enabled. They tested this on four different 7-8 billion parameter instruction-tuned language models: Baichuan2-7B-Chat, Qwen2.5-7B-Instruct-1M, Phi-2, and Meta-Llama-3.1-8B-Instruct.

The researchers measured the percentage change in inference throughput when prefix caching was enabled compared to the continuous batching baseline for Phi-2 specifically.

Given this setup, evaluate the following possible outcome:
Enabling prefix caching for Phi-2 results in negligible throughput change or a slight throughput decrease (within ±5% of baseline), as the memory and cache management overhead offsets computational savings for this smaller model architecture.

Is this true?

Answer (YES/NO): NO